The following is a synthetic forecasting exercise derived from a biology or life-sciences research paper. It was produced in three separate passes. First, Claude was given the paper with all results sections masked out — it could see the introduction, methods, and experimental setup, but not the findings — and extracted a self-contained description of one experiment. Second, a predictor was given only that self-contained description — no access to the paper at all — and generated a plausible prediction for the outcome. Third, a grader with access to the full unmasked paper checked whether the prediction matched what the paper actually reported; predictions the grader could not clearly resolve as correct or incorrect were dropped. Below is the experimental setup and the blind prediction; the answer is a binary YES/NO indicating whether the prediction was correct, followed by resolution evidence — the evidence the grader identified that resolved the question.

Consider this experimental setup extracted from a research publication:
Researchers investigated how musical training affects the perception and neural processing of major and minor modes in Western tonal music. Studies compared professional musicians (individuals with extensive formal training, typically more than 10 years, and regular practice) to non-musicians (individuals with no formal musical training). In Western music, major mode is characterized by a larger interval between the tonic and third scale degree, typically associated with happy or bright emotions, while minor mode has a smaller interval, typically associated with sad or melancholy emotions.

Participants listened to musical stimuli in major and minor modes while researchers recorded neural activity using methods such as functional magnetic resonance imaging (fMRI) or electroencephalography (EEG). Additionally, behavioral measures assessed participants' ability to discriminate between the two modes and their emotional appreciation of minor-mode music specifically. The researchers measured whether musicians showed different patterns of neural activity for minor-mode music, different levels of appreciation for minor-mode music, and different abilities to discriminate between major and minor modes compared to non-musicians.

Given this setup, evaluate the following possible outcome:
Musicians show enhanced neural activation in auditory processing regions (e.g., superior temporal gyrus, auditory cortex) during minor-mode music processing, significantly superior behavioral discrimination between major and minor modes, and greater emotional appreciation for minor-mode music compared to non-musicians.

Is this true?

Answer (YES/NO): NO